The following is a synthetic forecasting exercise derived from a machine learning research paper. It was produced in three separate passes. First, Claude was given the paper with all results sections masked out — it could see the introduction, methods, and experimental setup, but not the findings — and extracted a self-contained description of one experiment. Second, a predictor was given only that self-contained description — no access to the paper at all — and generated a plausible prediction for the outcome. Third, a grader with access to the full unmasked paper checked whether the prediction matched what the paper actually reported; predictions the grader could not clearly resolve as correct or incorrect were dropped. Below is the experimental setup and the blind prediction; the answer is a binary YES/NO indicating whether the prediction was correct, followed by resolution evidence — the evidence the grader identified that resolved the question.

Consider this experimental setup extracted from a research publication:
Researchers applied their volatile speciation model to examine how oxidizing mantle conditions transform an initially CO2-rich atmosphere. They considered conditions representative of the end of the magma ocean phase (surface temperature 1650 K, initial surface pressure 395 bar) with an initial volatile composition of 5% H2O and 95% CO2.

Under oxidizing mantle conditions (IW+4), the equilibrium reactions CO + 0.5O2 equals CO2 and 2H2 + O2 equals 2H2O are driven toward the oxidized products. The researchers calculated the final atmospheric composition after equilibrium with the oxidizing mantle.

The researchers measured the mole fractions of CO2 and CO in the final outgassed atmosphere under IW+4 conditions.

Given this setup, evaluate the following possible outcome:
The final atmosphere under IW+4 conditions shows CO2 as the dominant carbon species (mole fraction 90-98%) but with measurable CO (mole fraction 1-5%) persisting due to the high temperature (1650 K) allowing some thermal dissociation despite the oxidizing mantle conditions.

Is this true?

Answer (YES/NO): YES